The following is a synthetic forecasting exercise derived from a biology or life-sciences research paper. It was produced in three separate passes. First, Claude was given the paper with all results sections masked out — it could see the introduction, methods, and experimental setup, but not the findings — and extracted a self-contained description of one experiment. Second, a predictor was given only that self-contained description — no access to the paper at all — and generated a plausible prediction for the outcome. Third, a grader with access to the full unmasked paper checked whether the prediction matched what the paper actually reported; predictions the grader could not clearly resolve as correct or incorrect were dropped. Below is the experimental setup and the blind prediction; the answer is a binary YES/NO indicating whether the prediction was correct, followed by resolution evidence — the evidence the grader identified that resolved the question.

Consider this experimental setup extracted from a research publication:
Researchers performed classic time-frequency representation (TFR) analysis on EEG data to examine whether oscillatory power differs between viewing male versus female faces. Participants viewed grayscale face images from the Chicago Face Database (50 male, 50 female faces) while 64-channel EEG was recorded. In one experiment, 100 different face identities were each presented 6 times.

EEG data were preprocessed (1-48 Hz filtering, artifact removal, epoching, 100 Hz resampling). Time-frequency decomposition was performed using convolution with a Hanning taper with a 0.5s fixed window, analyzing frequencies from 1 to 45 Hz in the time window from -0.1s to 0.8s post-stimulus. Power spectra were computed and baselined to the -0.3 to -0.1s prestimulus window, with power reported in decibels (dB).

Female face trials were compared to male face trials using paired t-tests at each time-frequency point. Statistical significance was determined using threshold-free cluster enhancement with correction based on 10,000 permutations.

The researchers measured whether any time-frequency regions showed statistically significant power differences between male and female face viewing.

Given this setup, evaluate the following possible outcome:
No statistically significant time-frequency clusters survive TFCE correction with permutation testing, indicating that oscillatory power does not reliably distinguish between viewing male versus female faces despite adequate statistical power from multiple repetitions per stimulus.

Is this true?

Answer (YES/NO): YES